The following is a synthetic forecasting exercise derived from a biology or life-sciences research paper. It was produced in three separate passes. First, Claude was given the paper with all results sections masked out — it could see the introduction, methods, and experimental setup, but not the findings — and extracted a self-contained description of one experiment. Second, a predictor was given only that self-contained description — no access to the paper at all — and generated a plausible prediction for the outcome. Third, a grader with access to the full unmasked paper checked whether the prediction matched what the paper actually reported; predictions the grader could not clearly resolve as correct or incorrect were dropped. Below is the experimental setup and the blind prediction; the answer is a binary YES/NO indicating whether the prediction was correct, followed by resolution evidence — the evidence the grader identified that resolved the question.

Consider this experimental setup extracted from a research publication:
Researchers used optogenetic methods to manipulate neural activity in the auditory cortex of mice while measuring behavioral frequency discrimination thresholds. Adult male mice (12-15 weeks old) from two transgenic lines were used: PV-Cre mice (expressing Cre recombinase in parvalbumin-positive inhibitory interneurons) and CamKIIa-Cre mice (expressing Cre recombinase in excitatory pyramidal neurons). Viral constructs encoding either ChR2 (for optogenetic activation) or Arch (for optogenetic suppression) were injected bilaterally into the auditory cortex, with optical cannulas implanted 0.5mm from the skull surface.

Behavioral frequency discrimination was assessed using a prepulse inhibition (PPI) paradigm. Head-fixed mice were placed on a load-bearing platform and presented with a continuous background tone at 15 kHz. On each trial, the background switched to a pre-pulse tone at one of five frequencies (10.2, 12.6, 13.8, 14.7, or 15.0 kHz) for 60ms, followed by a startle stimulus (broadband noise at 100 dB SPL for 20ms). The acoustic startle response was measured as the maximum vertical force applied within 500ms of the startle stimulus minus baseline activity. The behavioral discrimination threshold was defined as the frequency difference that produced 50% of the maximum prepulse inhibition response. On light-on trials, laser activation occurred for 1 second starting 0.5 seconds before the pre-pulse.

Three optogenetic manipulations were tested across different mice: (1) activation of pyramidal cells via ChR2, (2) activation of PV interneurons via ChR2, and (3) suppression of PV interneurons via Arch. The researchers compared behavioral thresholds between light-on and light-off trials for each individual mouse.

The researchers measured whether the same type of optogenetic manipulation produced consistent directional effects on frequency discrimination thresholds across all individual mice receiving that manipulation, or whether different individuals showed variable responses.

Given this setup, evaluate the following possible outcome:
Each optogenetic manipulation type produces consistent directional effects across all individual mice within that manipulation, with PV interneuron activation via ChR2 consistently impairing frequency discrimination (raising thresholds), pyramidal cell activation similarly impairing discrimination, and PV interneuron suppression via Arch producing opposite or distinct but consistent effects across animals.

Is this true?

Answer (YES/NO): NO